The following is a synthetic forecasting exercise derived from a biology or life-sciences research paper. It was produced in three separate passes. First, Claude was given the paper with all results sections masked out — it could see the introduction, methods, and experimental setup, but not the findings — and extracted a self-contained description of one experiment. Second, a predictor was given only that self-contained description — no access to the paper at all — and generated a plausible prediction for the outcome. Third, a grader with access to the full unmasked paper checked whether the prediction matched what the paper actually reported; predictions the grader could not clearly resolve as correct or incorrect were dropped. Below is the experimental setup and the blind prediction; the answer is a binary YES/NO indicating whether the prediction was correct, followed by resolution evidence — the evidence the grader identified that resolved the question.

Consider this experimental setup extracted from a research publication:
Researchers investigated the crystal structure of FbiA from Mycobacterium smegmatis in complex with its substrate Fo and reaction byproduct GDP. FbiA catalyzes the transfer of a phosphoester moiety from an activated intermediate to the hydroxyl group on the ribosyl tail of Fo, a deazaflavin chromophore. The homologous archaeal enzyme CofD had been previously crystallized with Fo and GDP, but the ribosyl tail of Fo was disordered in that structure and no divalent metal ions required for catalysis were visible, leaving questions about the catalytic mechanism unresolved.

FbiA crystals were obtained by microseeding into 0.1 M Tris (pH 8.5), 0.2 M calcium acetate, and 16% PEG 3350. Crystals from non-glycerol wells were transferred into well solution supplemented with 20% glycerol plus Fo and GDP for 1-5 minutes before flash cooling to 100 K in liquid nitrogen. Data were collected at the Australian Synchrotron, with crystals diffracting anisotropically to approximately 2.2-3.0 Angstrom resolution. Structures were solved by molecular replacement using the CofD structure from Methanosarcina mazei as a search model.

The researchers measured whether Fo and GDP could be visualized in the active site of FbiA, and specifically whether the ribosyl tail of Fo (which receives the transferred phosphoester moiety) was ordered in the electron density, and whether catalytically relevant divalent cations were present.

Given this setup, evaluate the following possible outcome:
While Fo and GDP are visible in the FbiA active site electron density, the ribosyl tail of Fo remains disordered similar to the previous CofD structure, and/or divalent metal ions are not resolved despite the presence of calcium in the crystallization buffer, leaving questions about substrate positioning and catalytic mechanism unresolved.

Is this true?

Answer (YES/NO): NO